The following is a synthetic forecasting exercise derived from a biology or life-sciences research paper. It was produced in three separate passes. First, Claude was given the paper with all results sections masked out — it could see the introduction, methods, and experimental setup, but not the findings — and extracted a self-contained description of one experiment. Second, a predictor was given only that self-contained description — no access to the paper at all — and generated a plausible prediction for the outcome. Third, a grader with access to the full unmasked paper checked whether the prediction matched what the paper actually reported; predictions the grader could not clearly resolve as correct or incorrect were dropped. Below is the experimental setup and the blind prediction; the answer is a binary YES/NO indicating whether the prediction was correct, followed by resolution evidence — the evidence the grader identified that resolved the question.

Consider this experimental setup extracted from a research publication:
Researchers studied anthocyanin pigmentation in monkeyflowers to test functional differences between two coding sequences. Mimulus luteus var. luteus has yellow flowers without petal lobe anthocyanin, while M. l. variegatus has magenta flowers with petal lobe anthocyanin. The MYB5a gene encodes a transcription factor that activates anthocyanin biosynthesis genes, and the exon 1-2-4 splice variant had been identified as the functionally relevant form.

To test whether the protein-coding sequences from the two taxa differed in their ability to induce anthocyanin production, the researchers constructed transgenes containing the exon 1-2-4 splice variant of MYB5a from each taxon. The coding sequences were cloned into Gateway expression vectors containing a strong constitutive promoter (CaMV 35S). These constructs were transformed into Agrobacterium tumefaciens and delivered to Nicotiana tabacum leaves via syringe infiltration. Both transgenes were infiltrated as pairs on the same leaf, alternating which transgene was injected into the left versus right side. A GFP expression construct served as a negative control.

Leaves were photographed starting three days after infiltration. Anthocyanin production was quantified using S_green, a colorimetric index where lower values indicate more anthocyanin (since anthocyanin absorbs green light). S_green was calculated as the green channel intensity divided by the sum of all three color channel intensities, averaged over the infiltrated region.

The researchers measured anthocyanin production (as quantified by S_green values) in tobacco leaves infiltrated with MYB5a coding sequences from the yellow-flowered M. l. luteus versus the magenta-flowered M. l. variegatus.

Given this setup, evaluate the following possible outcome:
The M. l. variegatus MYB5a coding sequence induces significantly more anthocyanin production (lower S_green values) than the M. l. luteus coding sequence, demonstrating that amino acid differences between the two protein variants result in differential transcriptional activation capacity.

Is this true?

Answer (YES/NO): NO